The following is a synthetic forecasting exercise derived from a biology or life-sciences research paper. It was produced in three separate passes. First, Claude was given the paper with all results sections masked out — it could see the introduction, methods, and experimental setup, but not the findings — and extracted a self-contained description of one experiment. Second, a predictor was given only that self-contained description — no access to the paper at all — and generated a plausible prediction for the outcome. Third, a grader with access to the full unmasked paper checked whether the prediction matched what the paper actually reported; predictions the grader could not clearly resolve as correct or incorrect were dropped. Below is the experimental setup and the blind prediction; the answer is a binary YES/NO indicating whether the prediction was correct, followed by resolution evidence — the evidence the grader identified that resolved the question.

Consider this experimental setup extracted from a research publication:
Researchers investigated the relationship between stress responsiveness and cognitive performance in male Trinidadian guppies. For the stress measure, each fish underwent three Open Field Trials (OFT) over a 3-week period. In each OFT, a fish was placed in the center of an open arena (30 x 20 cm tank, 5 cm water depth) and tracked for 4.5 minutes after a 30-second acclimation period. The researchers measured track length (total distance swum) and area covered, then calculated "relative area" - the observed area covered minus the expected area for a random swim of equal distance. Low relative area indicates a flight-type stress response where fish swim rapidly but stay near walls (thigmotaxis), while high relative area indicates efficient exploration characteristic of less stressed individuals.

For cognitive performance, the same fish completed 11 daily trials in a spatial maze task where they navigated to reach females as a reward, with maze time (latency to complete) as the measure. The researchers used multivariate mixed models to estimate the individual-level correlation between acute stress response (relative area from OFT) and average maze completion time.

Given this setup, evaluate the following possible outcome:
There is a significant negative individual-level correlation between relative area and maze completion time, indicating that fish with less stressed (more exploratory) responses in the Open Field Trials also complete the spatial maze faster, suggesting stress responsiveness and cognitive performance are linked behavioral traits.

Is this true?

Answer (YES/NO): NO